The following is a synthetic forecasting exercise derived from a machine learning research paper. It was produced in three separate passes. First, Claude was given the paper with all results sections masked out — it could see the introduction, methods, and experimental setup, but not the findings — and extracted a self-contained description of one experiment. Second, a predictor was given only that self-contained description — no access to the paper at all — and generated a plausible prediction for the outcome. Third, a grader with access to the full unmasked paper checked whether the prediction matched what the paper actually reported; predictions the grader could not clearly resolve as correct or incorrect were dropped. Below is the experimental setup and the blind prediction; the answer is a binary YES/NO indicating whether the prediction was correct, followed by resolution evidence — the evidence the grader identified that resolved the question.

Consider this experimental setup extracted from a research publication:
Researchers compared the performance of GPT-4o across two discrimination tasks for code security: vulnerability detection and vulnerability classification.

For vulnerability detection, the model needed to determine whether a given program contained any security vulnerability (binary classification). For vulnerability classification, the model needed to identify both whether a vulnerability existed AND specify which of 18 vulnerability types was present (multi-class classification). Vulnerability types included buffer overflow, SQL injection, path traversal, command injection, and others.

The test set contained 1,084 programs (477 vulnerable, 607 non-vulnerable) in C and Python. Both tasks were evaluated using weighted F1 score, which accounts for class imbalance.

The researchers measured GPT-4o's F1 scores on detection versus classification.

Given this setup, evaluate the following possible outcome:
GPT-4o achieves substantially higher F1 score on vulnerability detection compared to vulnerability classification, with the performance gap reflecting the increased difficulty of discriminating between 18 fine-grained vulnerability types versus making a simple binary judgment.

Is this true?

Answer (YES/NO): YES